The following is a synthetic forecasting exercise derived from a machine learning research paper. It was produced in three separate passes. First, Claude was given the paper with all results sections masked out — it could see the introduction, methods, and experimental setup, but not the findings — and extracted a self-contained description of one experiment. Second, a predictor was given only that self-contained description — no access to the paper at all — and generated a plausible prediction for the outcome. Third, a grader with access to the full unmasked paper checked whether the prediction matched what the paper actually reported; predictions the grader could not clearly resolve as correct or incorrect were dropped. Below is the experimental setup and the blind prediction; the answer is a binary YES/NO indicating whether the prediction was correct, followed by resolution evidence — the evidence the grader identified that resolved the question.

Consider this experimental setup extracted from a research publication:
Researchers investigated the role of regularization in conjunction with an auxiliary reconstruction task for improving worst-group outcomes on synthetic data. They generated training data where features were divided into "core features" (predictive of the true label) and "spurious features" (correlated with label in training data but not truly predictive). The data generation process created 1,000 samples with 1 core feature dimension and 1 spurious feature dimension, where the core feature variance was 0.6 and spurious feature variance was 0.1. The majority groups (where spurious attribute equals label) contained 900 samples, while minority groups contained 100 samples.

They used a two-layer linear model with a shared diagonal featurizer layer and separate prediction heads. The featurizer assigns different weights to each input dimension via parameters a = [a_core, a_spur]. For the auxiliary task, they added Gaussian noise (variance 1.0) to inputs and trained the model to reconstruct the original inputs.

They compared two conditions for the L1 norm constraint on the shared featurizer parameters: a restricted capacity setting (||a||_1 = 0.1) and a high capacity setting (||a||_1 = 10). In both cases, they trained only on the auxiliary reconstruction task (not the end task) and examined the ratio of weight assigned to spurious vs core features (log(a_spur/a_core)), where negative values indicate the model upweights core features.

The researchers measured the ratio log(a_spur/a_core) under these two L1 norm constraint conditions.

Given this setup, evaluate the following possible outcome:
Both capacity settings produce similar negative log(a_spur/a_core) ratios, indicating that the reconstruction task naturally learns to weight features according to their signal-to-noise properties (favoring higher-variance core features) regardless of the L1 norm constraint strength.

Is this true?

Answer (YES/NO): NO